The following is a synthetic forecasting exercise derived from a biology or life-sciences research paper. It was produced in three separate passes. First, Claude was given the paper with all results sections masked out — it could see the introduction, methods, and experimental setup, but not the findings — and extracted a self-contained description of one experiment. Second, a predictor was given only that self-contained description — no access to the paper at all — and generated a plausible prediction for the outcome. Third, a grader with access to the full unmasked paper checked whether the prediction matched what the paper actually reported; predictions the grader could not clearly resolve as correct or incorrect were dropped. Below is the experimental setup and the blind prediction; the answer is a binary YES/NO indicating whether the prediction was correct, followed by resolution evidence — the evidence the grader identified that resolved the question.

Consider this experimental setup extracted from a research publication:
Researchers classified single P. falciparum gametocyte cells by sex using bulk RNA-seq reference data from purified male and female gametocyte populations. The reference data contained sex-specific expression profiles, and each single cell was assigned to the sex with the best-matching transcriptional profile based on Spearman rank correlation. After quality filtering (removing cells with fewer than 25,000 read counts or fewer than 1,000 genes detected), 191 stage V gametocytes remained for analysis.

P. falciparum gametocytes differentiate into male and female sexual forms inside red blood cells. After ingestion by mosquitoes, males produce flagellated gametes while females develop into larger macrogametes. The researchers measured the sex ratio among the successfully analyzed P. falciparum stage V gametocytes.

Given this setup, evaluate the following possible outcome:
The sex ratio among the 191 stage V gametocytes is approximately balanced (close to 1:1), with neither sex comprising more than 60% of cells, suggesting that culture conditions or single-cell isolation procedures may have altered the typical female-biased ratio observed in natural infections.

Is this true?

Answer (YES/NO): NO